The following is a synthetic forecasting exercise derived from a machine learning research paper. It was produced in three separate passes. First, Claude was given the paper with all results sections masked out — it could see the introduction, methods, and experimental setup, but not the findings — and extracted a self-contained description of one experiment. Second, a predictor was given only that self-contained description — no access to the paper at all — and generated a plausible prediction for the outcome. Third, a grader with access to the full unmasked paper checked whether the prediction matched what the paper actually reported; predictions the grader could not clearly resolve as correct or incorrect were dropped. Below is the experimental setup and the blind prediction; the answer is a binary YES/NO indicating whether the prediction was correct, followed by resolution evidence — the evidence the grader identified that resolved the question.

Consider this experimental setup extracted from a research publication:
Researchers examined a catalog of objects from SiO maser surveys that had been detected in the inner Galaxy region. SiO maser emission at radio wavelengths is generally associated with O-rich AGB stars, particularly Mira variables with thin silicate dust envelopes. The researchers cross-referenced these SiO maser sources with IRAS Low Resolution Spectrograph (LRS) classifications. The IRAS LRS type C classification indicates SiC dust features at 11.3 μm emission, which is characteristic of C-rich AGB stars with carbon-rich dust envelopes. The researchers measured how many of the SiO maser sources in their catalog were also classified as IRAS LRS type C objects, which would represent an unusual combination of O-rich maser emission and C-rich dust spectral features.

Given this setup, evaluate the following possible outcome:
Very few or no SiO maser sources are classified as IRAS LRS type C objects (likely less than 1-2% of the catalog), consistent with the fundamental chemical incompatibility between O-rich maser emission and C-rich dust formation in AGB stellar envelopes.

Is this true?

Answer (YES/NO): YES